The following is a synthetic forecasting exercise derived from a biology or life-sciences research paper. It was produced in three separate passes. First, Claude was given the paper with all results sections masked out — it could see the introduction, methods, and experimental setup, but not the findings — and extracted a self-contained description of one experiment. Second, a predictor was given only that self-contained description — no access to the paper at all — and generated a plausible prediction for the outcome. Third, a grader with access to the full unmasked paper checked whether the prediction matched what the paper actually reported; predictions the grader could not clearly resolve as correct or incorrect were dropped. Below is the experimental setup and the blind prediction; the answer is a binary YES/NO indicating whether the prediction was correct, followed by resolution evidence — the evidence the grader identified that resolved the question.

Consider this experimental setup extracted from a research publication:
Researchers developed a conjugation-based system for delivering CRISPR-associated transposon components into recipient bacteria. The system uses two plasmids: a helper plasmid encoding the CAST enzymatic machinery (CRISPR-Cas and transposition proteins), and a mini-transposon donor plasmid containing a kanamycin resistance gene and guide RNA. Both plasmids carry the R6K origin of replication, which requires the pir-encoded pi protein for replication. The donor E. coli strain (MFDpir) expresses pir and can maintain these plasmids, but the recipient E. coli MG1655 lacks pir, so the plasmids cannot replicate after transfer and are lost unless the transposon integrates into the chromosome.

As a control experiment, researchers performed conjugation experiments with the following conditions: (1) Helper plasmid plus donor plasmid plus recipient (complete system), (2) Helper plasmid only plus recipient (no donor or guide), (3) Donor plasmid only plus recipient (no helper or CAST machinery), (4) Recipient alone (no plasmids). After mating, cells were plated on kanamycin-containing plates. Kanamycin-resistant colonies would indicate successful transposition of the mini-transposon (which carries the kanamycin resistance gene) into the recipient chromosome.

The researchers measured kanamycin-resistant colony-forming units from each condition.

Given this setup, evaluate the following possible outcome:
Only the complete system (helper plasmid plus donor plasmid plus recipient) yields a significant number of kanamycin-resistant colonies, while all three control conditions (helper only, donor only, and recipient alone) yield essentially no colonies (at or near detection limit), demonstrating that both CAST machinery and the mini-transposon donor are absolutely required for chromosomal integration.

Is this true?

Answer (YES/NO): YES